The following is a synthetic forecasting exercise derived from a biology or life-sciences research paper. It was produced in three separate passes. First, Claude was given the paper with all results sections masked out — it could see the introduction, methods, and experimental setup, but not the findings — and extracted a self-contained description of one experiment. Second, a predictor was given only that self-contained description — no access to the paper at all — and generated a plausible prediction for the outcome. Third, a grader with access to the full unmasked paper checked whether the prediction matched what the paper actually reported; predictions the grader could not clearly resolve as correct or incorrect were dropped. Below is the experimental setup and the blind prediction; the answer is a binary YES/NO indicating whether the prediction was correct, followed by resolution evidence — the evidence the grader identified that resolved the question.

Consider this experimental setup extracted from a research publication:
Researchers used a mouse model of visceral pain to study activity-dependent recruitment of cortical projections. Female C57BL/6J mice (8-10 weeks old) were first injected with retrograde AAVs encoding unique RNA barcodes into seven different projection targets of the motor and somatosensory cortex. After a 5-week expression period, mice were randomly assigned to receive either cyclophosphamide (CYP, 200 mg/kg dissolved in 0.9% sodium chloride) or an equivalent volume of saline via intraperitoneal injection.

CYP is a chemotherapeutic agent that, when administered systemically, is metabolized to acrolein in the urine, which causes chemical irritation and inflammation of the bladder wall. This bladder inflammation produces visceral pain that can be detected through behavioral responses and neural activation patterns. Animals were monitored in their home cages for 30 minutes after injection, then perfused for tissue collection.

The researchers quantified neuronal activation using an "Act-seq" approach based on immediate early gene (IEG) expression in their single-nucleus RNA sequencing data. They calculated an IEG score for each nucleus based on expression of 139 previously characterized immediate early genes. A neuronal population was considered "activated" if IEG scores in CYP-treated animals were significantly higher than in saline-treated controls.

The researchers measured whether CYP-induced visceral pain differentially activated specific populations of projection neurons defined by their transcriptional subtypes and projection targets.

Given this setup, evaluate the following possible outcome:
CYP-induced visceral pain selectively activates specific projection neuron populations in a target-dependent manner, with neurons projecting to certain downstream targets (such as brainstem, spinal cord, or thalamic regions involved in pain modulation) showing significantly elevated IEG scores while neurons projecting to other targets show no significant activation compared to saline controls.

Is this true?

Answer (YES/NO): NO